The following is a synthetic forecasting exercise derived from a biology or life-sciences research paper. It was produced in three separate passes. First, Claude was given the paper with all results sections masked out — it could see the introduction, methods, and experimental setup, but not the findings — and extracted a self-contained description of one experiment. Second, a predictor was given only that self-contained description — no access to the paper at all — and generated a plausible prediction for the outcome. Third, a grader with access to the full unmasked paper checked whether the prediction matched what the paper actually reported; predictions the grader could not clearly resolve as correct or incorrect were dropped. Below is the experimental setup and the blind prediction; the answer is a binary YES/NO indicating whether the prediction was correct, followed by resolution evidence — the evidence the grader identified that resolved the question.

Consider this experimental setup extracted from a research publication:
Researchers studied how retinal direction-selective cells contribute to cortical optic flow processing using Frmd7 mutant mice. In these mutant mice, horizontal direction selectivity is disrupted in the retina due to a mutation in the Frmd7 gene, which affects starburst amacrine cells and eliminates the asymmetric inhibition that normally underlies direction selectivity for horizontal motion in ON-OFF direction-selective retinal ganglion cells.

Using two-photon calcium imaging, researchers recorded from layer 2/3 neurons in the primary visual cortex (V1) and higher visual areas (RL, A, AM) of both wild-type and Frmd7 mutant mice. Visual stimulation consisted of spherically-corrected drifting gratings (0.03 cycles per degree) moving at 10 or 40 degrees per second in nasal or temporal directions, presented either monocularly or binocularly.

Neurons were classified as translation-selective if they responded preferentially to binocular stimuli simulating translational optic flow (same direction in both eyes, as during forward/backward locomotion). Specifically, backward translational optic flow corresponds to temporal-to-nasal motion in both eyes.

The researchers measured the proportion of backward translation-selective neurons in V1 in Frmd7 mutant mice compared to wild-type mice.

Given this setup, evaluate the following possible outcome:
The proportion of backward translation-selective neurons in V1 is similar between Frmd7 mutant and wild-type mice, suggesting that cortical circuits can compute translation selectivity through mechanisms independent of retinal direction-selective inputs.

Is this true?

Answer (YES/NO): NO